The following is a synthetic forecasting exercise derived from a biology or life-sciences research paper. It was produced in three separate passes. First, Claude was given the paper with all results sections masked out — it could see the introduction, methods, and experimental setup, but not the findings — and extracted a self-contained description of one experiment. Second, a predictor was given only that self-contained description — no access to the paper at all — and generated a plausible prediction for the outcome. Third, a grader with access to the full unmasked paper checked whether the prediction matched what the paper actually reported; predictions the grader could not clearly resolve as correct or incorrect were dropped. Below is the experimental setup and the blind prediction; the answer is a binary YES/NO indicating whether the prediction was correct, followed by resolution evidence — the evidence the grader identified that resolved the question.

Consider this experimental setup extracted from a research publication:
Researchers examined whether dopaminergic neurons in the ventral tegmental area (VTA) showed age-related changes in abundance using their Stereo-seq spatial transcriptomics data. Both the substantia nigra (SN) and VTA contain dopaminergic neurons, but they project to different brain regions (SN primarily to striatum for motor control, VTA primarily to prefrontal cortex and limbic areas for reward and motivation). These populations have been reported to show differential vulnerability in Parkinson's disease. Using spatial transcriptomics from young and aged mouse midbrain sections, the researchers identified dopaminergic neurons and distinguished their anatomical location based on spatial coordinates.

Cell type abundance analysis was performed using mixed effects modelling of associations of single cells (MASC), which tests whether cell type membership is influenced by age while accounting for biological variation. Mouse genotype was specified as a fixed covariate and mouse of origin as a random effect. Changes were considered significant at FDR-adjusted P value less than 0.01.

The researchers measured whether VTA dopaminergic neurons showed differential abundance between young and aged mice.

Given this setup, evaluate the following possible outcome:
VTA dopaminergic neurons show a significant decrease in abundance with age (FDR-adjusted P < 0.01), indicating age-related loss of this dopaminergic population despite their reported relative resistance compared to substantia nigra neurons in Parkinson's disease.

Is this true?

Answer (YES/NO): NO